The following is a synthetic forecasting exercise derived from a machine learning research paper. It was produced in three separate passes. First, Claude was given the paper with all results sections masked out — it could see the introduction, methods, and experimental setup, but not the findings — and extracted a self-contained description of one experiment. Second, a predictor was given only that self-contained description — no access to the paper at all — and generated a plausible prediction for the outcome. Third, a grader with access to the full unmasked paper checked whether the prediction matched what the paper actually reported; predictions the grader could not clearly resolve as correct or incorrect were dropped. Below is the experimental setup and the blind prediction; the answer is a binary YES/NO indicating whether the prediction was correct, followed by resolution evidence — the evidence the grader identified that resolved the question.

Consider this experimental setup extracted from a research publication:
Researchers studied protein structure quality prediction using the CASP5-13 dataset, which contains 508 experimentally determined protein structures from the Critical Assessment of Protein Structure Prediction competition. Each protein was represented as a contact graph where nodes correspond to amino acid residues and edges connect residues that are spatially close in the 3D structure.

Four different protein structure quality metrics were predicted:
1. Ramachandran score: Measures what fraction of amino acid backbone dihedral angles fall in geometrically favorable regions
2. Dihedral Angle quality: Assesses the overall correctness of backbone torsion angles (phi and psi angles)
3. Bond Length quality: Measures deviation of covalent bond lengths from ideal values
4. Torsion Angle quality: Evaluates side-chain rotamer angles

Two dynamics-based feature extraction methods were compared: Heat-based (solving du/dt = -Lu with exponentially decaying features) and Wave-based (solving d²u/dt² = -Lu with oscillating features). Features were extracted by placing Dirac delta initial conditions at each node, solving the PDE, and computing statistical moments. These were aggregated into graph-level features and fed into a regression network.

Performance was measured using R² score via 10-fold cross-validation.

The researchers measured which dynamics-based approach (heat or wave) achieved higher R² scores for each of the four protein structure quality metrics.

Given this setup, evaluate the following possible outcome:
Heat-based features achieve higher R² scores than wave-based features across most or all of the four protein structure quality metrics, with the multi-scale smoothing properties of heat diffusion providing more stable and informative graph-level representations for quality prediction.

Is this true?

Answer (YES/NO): NO